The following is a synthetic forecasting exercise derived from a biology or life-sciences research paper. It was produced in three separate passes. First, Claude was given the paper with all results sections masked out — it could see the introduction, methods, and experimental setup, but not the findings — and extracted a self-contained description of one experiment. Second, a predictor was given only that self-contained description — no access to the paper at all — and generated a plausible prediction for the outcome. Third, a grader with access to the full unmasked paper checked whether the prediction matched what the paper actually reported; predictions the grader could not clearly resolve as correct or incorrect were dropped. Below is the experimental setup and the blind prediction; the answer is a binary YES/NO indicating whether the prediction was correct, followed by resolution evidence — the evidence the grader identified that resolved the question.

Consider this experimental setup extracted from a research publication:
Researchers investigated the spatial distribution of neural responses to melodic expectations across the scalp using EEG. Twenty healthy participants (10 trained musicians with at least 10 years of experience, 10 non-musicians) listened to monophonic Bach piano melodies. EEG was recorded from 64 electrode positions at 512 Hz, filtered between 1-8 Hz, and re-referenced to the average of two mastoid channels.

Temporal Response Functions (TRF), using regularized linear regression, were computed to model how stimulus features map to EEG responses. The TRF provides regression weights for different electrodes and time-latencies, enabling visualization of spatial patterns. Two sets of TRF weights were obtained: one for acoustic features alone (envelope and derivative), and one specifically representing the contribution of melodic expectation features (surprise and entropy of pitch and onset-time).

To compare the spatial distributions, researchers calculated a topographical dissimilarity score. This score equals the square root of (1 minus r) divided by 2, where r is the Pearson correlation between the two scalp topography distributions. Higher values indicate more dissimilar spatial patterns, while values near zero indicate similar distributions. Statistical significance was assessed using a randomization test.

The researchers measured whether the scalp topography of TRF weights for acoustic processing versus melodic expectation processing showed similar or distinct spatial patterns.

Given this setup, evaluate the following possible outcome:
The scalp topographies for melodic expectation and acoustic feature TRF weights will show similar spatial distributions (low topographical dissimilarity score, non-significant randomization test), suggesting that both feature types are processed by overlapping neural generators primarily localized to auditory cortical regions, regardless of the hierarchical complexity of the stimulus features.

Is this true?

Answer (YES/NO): YES